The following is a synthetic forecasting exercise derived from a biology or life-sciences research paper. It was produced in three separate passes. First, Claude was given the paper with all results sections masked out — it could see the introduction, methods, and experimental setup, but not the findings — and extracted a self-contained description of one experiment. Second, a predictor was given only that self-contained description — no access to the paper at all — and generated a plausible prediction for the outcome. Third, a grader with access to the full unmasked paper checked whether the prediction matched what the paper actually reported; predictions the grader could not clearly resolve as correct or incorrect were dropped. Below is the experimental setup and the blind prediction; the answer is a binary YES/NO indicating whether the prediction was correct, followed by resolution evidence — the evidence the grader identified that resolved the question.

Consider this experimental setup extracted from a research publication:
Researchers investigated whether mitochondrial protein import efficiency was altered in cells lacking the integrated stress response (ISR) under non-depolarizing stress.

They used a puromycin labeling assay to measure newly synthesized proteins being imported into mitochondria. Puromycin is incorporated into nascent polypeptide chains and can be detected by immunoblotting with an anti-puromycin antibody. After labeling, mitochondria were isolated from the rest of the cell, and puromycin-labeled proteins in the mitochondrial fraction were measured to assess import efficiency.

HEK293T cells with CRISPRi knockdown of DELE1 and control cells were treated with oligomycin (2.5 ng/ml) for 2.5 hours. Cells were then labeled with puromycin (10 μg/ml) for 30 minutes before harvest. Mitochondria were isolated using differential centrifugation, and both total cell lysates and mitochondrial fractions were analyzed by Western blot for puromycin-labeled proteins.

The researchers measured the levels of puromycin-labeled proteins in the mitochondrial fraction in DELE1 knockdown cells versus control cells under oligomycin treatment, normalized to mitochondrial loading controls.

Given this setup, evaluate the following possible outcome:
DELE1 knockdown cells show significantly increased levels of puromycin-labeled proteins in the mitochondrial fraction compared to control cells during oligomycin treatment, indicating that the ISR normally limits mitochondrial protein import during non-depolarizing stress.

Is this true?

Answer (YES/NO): NO